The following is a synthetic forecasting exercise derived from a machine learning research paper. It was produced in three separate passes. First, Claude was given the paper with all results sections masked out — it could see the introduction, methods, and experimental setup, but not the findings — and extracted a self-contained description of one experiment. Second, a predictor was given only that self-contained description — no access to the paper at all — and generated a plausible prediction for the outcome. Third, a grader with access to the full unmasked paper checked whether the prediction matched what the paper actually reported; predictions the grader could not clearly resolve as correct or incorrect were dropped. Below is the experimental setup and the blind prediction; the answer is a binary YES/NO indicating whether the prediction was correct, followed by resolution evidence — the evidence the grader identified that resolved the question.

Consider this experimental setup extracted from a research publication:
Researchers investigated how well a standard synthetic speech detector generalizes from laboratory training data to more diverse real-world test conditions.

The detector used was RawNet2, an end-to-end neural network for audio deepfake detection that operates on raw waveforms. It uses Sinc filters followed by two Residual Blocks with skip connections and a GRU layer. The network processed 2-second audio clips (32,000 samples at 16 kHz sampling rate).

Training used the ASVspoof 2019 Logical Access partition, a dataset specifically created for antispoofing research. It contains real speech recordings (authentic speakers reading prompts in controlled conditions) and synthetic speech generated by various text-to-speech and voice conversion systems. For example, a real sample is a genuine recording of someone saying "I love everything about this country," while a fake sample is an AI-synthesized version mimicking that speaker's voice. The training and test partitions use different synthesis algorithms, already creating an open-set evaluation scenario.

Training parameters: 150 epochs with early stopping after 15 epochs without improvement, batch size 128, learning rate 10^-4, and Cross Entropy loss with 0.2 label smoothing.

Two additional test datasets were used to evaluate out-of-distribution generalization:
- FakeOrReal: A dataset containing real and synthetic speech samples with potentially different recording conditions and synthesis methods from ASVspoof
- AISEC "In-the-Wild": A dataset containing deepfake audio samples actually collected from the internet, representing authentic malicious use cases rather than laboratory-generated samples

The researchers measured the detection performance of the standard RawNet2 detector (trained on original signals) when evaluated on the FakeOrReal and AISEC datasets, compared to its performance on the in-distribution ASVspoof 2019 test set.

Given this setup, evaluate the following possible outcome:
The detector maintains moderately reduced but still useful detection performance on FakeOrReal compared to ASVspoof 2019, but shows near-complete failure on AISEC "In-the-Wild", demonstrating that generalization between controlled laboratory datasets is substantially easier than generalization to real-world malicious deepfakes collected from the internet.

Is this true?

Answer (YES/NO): NO